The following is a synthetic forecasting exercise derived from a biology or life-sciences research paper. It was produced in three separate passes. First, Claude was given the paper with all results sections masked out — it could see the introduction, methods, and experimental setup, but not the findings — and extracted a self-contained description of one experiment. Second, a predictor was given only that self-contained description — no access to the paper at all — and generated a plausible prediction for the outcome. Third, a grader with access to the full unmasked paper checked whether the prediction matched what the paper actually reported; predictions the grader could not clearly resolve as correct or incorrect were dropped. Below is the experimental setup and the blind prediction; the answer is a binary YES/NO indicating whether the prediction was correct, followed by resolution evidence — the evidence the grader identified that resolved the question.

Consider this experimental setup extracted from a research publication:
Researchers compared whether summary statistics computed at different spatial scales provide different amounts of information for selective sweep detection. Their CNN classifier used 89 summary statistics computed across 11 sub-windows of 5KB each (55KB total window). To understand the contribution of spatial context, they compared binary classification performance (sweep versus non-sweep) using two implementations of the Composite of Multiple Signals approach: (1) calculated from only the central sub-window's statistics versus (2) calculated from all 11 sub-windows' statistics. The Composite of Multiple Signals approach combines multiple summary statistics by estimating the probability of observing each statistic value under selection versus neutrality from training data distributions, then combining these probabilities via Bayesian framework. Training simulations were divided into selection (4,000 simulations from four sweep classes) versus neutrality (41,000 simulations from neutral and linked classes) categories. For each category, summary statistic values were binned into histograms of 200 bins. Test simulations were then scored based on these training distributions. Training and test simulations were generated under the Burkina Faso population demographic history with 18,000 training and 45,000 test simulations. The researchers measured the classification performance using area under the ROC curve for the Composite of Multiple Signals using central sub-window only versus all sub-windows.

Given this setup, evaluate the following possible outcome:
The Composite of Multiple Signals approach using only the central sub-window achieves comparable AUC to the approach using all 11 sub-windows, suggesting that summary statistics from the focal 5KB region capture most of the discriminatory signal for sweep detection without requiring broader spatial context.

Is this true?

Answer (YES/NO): YES